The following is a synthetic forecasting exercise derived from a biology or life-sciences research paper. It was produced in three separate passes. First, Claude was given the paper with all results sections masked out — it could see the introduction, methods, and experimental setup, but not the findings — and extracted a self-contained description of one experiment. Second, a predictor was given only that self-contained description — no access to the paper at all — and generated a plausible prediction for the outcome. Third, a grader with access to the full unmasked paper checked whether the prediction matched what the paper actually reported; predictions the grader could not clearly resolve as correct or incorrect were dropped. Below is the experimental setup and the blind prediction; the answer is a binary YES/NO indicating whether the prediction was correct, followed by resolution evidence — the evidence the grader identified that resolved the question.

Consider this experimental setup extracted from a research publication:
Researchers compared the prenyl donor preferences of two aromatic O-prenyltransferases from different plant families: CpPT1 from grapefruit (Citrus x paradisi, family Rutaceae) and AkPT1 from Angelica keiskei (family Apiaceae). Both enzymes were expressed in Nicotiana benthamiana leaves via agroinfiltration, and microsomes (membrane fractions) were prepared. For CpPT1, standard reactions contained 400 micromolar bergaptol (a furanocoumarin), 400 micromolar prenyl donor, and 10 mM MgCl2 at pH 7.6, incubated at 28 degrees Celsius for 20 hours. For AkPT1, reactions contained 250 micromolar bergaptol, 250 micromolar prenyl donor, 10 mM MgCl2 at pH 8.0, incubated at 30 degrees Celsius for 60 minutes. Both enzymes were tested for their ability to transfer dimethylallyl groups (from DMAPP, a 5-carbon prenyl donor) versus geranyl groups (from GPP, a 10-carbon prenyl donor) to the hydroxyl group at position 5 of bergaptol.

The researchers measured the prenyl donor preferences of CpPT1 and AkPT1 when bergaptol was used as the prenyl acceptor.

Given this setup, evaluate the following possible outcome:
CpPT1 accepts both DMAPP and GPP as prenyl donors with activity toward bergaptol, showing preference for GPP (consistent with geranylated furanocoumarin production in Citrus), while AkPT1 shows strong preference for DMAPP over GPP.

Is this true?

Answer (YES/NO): NO